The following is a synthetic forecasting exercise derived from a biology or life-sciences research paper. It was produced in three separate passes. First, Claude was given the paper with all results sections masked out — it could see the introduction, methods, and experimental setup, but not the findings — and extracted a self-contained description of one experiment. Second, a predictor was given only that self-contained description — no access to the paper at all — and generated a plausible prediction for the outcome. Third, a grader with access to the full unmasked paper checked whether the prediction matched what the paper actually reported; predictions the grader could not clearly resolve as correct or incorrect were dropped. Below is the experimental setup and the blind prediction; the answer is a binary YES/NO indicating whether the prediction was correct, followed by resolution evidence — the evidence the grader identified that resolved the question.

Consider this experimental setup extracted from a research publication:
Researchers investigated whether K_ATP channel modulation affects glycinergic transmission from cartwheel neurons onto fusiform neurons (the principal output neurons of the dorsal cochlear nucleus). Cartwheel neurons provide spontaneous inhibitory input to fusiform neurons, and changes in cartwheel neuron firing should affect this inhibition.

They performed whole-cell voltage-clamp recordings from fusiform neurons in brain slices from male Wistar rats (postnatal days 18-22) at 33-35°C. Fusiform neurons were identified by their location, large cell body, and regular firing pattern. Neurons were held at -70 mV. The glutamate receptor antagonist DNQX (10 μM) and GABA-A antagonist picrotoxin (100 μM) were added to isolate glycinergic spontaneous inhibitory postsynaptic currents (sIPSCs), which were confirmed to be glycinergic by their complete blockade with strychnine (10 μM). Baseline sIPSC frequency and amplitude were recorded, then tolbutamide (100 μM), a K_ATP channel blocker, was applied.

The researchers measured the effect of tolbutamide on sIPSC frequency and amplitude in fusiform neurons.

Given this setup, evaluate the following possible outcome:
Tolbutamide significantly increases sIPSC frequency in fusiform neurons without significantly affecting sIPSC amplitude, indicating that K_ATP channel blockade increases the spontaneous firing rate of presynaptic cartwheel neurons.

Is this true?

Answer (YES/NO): YES